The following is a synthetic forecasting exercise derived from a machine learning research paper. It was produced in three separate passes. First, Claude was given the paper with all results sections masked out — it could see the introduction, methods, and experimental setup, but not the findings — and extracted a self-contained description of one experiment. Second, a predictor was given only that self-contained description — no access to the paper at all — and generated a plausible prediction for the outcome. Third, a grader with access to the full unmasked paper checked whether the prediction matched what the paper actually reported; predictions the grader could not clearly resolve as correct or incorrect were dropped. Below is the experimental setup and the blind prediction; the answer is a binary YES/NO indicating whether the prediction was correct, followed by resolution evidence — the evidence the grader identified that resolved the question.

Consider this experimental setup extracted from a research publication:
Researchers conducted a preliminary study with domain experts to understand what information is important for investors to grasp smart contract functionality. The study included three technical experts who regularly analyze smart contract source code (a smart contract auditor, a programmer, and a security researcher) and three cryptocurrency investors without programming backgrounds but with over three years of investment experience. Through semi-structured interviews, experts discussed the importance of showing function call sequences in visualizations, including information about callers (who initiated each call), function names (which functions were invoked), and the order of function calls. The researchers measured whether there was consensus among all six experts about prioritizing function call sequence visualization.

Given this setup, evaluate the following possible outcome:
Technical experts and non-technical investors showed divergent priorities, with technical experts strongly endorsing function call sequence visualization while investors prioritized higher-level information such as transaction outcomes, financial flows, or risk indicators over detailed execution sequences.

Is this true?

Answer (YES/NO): NO